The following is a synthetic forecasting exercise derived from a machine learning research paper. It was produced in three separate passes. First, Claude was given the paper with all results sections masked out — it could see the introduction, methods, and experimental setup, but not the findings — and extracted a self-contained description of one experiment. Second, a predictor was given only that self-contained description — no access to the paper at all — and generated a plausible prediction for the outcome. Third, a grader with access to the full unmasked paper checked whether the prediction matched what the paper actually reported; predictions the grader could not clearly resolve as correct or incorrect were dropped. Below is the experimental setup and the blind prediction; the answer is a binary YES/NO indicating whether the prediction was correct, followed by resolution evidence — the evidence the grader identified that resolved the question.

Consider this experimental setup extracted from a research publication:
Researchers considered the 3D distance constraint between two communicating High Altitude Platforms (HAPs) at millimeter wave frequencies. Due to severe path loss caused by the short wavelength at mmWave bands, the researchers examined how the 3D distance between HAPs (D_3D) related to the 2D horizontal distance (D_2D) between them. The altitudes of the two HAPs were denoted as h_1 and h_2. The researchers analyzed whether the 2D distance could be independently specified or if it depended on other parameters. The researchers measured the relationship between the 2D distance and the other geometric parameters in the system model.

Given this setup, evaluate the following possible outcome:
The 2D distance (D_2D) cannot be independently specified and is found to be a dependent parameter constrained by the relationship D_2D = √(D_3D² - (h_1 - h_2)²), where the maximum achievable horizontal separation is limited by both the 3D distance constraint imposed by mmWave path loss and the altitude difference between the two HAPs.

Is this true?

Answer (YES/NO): YES